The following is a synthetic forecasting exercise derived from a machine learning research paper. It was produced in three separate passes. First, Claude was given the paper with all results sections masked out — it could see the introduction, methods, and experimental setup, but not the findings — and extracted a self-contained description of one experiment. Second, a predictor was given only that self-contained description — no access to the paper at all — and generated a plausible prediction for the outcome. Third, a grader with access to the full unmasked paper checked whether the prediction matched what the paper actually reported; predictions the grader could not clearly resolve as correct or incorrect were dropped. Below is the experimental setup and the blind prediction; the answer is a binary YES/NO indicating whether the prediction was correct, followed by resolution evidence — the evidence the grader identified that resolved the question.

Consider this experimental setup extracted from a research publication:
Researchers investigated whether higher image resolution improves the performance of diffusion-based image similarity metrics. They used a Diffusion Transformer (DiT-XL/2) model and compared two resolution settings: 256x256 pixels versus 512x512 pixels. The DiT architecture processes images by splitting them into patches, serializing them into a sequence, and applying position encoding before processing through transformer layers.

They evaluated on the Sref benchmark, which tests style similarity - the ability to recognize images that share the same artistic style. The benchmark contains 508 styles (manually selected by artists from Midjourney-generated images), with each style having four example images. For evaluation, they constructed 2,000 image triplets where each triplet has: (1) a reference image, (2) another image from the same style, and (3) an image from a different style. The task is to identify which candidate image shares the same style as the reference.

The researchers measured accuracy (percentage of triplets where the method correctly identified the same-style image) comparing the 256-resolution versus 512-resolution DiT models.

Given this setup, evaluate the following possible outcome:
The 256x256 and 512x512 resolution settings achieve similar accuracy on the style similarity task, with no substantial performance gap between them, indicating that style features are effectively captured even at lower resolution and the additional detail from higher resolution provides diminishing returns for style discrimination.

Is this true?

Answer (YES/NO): YES